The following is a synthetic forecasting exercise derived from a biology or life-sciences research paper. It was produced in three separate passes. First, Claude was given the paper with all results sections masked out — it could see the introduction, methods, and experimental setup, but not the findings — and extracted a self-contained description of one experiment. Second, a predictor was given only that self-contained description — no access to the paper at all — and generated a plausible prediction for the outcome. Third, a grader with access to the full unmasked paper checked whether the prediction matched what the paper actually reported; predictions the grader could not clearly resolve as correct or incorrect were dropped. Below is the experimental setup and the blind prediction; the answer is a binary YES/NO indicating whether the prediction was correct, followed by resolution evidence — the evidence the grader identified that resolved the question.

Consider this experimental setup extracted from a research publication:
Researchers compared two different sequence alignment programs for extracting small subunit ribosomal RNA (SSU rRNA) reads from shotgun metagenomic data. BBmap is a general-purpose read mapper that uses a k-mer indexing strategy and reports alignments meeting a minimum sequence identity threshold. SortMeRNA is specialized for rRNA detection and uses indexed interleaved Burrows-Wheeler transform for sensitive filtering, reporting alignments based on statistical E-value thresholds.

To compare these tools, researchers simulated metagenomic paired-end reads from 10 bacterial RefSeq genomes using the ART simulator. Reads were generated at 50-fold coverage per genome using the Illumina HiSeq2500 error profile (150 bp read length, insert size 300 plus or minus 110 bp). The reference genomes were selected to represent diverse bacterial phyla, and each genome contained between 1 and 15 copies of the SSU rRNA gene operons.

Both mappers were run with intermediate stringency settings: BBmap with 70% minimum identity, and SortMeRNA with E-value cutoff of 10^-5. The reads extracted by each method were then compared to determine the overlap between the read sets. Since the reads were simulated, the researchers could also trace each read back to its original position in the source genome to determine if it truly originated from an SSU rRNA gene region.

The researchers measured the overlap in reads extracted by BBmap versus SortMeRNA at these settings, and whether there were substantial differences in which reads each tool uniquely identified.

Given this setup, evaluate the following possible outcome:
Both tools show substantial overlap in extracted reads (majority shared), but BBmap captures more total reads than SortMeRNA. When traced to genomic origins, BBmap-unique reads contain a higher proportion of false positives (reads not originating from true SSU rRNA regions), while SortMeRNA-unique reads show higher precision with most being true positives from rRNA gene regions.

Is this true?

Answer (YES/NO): NO